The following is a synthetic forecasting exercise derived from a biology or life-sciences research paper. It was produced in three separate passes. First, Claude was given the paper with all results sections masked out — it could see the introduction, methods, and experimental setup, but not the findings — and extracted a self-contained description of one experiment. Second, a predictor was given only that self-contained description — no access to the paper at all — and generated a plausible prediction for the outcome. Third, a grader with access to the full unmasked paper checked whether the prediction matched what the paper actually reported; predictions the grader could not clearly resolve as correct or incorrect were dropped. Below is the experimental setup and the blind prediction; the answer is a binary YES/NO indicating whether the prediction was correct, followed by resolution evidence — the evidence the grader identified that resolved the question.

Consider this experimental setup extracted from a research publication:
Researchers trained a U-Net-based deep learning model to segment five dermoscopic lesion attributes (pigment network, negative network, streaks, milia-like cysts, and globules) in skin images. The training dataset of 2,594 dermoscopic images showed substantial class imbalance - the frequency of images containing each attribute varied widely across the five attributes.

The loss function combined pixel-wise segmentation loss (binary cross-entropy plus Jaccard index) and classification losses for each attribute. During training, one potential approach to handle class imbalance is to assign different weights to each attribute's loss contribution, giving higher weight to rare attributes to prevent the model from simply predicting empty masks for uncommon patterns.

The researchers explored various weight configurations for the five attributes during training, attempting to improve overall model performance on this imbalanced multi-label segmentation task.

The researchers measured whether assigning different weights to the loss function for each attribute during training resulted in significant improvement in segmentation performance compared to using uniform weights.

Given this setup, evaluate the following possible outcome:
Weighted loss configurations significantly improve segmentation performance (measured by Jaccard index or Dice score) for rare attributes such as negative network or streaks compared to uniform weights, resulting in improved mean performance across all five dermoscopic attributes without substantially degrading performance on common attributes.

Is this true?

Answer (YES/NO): NO